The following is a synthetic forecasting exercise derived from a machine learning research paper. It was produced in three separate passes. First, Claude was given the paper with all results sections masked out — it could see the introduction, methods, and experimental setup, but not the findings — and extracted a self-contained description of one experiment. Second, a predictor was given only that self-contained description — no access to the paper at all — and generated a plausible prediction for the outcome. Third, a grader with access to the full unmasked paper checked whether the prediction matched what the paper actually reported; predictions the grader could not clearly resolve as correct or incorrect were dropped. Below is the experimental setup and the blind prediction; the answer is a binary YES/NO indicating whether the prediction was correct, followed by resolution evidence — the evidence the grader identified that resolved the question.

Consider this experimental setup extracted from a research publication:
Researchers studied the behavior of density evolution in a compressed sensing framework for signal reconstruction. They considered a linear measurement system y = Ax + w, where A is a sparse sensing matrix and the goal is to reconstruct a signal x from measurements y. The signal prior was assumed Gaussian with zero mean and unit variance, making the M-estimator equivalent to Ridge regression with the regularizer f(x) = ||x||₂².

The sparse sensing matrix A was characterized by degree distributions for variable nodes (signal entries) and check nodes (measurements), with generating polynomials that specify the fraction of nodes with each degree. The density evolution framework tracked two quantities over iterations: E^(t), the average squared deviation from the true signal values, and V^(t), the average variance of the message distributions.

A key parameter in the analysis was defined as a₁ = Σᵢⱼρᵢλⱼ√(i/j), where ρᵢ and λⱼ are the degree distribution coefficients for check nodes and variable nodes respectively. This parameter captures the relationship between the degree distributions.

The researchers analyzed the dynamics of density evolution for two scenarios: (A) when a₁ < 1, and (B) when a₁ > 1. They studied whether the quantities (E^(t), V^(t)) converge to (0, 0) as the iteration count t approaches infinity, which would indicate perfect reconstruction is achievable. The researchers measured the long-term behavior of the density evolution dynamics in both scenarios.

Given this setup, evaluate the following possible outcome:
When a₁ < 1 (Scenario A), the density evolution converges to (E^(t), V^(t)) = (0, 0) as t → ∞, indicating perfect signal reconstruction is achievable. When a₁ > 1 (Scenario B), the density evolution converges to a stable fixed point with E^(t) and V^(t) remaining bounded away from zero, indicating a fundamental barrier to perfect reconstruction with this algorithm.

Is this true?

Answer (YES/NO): YES